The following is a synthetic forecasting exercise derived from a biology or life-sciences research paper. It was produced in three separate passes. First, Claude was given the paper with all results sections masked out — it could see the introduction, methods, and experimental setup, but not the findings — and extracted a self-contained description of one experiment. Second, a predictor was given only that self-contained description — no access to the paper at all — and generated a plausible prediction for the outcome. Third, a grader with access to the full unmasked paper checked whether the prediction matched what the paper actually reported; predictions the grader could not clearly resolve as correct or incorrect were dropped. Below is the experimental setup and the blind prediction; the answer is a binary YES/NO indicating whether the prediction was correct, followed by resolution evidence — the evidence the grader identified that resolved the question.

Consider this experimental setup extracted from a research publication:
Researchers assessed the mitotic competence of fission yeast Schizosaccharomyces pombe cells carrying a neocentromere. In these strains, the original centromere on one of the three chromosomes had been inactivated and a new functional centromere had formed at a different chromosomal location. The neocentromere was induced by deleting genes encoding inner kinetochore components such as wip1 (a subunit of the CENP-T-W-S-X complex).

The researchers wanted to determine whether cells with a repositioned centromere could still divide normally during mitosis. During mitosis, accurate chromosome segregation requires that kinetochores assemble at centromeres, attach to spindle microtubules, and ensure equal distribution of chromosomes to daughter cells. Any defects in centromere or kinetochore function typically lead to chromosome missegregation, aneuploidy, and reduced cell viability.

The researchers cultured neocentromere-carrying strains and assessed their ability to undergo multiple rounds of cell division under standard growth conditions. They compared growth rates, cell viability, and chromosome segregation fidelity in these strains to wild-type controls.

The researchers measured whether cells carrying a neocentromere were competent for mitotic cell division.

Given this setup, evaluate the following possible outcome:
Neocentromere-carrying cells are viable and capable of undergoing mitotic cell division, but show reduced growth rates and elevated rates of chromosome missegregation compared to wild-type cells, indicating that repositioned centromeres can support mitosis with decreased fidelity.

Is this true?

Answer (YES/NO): NO